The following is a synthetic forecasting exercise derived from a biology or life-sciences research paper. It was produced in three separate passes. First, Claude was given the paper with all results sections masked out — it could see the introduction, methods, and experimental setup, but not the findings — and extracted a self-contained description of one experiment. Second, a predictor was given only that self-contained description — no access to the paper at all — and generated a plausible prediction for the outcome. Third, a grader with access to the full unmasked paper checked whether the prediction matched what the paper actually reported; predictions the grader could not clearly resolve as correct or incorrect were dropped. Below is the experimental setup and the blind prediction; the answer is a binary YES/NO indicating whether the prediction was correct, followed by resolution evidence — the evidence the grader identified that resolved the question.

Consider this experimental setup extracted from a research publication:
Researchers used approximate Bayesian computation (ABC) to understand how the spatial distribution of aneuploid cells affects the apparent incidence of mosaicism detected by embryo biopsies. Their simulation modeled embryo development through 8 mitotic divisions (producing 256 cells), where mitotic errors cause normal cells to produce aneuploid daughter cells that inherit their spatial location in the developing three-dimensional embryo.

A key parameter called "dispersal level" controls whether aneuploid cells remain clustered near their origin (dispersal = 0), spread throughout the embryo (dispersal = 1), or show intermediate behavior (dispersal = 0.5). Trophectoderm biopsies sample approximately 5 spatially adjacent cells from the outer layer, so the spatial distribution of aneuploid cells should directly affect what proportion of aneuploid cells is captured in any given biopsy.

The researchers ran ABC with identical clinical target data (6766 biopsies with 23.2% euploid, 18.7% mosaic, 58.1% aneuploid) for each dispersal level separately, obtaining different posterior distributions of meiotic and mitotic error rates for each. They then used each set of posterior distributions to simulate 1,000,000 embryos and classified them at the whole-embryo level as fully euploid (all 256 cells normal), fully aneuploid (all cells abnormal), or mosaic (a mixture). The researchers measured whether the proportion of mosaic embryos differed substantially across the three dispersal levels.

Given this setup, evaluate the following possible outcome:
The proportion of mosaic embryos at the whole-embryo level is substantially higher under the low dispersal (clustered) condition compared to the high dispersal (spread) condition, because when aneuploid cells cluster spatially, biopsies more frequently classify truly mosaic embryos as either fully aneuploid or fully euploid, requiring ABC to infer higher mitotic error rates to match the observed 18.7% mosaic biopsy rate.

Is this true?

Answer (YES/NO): YES